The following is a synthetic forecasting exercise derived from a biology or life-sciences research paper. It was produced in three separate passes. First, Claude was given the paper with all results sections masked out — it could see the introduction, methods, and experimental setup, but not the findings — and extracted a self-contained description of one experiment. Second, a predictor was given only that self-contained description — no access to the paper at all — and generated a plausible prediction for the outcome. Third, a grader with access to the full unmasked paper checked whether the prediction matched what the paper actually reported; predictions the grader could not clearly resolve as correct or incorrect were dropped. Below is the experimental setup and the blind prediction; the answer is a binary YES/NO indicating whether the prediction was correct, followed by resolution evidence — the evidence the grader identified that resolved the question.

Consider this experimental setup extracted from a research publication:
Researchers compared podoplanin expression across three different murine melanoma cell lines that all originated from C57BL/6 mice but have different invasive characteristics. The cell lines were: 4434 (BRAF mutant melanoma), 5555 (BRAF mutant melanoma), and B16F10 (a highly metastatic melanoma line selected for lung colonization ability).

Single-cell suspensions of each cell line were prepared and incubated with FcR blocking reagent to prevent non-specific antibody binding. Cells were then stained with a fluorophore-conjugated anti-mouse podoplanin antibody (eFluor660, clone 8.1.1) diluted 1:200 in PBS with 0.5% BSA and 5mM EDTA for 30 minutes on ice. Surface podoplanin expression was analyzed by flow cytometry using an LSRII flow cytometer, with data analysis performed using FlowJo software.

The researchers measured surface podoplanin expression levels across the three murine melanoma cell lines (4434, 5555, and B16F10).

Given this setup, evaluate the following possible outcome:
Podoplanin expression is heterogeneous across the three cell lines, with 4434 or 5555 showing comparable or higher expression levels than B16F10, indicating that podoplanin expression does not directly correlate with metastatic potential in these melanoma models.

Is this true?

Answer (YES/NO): YES